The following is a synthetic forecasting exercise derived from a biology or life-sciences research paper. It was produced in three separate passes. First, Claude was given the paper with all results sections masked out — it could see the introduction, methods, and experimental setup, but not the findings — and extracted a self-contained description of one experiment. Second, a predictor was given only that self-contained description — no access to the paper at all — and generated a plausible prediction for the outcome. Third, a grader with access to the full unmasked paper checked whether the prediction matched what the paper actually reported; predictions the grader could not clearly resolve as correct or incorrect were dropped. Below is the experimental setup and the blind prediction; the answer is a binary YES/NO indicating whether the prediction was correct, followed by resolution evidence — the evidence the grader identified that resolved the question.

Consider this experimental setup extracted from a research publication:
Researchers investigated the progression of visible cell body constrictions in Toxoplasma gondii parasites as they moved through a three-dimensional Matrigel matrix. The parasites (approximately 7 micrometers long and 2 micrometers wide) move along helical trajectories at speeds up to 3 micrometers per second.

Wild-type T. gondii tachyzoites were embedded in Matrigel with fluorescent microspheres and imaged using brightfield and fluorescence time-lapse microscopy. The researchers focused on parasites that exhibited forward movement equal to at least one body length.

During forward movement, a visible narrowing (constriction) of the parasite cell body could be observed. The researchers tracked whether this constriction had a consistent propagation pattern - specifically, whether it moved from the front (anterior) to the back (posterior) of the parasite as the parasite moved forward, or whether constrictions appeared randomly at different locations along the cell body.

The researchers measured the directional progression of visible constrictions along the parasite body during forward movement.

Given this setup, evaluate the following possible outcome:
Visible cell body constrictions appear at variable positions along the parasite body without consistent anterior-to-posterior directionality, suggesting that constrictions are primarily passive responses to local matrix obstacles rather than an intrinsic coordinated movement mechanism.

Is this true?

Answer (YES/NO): NO